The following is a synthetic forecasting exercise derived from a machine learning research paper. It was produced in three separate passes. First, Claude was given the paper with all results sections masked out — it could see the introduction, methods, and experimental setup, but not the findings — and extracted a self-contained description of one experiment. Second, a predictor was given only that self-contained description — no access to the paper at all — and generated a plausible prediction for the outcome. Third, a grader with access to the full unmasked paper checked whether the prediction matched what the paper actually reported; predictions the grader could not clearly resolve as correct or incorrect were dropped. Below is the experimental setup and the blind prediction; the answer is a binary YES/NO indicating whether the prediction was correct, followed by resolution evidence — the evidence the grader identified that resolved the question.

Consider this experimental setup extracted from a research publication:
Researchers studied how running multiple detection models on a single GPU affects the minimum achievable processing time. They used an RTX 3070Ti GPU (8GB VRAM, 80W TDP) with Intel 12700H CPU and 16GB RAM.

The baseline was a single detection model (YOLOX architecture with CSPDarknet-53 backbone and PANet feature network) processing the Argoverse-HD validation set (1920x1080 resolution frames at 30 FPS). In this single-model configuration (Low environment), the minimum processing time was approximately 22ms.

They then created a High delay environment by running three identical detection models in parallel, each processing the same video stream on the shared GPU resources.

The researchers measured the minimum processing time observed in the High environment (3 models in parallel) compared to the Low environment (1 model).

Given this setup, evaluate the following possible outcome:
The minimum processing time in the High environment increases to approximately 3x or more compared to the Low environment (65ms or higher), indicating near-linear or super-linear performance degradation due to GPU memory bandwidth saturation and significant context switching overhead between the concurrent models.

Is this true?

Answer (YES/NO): NO